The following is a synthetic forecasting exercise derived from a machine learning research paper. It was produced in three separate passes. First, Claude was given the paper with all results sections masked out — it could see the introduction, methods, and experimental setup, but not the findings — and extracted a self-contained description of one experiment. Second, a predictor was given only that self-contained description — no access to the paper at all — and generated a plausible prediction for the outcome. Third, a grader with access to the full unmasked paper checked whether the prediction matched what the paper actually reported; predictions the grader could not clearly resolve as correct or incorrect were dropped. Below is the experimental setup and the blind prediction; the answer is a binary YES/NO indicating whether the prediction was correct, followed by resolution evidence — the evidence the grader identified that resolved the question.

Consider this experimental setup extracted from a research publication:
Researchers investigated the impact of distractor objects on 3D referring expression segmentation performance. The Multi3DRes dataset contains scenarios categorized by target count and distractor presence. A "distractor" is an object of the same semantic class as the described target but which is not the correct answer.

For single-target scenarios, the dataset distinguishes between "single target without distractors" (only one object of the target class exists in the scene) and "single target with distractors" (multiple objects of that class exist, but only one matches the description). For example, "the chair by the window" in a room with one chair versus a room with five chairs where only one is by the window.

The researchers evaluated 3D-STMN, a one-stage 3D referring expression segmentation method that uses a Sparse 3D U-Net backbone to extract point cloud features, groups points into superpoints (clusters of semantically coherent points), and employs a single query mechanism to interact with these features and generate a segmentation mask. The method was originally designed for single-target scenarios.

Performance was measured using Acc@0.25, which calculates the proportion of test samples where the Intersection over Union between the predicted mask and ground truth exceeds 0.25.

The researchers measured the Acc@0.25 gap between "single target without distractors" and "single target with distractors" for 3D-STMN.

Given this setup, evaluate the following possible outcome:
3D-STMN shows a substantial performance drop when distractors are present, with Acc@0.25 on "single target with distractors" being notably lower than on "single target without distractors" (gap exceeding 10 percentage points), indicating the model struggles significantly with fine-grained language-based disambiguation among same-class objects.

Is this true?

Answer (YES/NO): YES